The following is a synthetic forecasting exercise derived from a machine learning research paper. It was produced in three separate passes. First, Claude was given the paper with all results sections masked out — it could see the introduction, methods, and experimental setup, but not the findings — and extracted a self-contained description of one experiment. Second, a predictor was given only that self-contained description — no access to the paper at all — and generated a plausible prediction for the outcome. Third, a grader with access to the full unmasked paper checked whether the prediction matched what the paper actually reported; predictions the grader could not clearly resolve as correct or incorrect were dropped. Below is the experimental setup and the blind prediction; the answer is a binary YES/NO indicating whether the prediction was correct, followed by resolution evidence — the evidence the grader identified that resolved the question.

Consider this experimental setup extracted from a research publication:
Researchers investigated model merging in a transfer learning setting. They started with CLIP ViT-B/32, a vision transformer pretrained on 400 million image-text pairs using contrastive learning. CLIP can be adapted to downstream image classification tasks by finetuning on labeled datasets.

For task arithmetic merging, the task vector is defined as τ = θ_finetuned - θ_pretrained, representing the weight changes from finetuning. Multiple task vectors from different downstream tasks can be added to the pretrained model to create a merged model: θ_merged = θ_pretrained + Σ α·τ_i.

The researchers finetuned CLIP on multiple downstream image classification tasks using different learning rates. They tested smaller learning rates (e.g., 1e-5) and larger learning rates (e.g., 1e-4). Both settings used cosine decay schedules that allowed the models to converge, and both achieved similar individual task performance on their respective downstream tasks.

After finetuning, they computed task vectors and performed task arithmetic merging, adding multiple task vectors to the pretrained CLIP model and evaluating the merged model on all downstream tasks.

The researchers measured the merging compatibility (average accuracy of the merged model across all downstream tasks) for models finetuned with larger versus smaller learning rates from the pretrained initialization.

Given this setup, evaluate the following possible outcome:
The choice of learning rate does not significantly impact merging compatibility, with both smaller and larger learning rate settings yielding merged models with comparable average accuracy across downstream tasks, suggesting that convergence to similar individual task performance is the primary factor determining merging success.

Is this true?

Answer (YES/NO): NO